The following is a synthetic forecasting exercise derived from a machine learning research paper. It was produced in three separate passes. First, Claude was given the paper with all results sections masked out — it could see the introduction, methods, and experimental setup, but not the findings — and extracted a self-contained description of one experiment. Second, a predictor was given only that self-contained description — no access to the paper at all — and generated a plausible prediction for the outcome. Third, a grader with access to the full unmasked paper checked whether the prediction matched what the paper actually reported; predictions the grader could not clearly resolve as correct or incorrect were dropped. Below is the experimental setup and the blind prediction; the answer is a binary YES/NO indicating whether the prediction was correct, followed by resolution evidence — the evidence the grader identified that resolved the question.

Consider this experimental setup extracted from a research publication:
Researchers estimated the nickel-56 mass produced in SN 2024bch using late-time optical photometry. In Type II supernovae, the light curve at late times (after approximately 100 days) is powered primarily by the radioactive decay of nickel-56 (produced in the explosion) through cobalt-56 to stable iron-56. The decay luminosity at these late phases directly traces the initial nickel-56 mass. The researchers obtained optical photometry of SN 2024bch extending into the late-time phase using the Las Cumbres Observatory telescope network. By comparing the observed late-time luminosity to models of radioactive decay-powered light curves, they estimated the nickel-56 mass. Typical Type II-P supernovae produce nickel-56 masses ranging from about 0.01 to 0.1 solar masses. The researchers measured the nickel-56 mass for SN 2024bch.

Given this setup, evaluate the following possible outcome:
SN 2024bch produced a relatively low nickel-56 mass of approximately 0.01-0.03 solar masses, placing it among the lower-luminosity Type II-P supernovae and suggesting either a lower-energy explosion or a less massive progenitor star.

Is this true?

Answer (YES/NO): NO